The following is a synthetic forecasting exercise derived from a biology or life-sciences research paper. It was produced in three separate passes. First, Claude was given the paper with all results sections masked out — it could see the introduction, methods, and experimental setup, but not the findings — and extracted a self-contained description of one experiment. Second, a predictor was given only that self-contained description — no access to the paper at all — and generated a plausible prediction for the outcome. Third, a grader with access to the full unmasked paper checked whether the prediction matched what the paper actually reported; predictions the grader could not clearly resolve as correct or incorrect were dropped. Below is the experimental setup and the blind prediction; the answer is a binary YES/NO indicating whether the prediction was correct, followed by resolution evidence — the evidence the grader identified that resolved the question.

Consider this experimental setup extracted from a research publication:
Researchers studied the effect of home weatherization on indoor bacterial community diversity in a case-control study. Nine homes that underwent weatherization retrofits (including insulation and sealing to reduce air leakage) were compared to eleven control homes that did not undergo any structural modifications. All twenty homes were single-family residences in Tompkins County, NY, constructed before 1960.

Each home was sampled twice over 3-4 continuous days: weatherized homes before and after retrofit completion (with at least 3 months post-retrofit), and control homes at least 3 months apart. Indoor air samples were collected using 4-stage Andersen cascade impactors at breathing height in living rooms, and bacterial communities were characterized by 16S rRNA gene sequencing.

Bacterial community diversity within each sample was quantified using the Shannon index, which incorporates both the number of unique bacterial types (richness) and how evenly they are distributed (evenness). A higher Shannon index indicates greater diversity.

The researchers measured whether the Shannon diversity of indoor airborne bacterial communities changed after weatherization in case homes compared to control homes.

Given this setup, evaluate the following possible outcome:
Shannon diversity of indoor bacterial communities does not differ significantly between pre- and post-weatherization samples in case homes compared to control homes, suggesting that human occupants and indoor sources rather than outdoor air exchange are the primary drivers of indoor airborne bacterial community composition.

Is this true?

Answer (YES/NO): YES